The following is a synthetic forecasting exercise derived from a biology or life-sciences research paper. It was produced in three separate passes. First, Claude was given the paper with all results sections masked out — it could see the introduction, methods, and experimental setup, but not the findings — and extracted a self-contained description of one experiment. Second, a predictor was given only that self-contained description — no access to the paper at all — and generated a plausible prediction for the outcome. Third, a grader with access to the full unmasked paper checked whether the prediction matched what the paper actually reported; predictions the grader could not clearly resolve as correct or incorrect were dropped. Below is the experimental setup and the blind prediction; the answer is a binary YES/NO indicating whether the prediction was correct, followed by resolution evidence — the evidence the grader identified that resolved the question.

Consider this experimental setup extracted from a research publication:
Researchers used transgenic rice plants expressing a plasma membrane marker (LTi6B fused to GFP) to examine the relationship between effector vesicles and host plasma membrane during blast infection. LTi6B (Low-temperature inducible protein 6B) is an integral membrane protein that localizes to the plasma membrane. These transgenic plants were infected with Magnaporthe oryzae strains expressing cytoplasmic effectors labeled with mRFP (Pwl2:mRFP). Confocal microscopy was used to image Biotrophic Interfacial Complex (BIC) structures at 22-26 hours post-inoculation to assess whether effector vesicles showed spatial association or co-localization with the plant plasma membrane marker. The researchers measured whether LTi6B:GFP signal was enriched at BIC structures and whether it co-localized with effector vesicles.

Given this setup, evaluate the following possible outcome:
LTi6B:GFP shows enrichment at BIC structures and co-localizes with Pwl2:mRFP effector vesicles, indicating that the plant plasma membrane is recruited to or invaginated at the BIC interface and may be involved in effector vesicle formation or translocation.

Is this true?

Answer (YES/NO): YES